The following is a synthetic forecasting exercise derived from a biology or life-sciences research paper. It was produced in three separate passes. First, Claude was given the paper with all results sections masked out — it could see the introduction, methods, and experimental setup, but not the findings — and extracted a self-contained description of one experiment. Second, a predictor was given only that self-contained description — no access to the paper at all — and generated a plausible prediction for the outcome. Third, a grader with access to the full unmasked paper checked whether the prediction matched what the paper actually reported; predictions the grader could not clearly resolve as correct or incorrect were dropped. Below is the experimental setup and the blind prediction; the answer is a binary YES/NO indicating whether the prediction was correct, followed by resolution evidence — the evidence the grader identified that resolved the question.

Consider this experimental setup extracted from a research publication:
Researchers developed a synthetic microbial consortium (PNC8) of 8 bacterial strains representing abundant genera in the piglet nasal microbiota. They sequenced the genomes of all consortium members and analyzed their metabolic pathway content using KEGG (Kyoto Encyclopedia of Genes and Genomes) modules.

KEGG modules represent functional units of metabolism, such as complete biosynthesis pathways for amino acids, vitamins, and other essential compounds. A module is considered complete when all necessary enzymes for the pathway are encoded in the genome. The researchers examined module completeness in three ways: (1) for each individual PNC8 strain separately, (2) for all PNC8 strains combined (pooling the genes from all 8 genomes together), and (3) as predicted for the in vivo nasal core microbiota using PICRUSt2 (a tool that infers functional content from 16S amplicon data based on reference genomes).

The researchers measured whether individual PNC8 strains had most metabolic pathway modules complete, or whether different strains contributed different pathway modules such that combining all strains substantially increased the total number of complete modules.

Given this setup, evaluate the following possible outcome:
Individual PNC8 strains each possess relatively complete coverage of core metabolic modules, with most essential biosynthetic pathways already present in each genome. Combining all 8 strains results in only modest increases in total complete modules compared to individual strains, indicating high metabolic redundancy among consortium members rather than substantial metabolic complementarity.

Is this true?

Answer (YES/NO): NO